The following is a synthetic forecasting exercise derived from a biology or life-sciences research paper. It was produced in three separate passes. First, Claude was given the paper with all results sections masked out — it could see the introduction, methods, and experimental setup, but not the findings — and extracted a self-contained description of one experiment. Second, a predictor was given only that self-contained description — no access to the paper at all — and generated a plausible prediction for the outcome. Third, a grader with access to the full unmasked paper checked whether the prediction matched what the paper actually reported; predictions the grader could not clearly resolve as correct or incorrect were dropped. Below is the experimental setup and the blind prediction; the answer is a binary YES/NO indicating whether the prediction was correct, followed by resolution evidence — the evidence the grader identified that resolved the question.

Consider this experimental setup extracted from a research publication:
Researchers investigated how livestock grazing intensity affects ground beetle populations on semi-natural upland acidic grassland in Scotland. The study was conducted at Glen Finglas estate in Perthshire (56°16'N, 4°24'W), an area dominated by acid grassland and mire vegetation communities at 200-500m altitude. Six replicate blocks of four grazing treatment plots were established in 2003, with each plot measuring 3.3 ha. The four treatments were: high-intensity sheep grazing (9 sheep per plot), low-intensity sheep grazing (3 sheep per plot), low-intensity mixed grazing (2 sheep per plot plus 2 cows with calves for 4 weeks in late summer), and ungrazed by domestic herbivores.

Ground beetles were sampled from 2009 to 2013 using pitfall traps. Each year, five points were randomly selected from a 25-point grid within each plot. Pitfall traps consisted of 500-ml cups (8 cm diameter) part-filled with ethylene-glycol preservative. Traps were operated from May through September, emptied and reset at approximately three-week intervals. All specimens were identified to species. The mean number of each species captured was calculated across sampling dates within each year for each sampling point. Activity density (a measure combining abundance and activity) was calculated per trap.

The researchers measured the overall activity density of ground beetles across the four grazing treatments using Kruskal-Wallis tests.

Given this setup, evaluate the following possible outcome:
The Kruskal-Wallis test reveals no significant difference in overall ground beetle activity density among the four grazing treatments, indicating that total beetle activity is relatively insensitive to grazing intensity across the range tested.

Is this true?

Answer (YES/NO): NO